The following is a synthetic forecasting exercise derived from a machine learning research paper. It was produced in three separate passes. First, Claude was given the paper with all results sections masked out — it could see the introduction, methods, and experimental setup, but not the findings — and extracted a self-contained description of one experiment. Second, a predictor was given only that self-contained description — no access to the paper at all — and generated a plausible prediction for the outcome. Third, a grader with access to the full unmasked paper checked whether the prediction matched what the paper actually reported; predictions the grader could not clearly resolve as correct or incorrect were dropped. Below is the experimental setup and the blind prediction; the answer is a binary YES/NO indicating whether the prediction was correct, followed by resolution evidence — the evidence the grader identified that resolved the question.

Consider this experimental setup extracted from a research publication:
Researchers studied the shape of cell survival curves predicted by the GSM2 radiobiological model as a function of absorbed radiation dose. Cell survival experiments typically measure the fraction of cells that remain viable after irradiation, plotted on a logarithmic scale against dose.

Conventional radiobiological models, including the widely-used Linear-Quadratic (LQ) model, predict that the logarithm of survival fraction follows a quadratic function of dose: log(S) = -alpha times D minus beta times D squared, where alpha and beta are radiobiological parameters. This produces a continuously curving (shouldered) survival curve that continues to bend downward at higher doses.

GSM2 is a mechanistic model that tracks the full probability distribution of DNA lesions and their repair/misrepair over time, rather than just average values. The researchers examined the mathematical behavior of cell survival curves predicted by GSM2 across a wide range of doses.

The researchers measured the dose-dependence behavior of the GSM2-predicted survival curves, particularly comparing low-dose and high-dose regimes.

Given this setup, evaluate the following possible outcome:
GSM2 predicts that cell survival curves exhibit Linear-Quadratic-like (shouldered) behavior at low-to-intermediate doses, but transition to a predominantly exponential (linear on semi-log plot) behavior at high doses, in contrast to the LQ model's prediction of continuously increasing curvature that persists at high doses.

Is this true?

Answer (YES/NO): YES